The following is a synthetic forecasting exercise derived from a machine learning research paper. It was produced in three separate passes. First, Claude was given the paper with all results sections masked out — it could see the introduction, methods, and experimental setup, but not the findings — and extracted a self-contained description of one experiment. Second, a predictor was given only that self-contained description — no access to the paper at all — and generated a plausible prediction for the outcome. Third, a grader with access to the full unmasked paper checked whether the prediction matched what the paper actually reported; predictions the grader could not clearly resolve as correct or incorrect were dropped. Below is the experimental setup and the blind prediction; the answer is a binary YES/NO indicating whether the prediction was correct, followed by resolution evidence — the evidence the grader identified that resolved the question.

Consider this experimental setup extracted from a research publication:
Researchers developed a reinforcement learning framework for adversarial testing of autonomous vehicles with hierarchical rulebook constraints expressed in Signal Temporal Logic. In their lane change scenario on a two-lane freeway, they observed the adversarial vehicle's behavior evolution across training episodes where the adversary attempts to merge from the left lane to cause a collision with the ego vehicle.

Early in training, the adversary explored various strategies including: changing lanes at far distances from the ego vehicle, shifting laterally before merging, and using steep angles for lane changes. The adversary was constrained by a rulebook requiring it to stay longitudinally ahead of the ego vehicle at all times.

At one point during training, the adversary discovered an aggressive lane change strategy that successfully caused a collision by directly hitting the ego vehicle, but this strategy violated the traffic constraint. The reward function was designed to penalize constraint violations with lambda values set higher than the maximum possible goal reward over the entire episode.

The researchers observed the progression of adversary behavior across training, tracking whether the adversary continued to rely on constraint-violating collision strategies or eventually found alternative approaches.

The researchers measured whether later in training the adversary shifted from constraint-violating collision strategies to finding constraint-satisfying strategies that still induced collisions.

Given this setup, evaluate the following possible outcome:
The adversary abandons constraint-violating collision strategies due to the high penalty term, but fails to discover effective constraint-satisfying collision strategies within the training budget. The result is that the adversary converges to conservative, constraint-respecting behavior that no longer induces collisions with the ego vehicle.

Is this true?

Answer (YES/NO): NO